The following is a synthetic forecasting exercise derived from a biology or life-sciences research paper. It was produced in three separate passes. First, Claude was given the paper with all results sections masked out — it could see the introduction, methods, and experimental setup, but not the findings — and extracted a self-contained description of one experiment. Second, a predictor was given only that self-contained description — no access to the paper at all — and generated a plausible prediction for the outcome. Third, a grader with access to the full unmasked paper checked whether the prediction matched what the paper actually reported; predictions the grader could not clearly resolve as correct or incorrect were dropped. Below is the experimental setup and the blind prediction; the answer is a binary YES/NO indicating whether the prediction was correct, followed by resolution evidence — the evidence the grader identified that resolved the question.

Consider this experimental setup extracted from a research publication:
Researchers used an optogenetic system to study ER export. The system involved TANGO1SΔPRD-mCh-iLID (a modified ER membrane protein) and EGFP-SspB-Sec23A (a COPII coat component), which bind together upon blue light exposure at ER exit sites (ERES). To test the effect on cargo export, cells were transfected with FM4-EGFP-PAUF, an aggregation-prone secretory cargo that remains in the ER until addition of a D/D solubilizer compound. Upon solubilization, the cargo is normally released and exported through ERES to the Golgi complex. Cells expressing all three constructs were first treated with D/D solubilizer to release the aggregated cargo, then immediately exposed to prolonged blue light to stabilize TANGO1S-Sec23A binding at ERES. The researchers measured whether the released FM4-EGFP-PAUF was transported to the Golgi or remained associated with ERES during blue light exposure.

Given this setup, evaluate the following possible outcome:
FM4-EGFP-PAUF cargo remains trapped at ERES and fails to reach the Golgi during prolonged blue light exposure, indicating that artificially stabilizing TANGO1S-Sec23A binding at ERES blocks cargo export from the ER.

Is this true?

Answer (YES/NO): YES